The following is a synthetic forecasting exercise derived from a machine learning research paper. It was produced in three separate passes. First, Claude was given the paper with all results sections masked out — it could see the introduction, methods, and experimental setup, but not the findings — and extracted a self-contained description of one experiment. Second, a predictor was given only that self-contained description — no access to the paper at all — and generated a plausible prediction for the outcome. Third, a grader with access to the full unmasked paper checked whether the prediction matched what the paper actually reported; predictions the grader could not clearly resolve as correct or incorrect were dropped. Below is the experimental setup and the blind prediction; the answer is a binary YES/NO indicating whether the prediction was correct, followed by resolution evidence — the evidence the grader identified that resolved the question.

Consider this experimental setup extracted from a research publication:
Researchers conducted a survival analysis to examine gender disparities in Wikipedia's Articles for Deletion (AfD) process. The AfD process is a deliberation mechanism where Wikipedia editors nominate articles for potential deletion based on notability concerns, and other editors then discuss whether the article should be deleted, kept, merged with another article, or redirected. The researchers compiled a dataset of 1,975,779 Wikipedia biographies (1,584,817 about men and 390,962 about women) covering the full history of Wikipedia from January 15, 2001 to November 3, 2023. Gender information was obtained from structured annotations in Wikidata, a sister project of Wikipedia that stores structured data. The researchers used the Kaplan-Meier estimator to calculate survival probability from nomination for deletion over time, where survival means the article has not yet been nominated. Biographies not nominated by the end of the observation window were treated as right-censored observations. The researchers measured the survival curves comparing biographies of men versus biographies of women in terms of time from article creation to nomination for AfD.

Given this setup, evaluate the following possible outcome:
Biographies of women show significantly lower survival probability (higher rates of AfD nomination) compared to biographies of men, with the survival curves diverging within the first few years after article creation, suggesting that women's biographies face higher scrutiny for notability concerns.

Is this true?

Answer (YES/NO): YES